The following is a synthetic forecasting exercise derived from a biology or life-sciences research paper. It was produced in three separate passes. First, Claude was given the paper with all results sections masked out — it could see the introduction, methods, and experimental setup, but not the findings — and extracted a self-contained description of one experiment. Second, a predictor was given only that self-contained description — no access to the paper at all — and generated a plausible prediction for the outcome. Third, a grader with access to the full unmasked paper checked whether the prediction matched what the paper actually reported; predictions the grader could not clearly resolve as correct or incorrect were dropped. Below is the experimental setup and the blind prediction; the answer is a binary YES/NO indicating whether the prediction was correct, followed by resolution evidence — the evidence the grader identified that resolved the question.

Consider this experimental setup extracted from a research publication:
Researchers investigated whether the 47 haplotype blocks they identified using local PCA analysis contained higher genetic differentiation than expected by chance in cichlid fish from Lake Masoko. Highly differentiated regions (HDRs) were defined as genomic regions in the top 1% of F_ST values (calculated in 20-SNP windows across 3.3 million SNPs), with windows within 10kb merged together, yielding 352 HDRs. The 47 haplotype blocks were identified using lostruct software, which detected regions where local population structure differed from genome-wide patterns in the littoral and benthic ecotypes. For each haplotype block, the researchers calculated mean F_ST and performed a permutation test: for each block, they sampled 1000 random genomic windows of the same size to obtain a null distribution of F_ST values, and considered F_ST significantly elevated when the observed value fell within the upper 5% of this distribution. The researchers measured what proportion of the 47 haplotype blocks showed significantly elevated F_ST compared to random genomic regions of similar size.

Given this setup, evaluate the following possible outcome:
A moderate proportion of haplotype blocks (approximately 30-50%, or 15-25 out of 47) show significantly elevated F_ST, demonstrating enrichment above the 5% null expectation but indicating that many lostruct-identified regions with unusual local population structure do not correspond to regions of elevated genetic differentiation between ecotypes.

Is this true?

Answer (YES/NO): NO